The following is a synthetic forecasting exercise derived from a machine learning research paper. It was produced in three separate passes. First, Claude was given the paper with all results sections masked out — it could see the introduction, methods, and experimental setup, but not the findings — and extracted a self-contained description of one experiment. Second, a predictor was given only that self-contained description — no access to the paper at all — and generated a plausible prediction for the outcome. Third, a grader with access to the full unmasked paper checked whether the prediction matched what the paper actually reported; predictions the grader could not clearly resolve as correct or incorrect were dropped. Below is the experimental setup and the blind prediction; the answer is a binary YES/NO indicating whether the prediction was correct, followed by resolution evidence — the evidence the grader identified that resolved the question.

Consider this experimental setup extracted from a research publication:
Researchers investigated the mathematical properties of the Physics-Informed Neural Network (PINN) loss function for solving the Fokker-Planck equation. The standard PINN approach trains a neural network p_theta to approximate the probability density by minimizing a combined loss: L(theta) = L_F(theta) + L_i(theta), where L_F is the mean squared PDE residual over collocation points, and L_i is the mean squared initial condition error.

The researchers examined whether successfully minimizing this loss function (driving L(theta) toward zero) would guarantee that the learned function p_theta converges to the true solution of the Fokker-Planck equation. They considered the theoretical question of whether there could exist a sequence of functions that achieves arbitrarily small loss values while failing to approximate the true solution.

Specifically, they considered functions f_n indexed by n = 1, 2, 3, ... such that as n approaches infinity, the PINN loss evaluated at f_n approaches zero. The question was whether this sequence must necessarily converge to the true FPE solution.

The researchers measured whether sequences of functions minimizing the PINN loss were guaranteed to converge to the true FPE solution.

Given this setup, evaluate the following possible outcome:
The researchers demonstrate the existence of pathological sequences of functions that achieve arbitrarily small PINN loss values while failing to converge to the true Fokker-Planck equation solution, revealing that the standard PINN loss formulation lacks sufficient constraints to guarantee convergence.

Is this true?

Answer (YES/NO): YES